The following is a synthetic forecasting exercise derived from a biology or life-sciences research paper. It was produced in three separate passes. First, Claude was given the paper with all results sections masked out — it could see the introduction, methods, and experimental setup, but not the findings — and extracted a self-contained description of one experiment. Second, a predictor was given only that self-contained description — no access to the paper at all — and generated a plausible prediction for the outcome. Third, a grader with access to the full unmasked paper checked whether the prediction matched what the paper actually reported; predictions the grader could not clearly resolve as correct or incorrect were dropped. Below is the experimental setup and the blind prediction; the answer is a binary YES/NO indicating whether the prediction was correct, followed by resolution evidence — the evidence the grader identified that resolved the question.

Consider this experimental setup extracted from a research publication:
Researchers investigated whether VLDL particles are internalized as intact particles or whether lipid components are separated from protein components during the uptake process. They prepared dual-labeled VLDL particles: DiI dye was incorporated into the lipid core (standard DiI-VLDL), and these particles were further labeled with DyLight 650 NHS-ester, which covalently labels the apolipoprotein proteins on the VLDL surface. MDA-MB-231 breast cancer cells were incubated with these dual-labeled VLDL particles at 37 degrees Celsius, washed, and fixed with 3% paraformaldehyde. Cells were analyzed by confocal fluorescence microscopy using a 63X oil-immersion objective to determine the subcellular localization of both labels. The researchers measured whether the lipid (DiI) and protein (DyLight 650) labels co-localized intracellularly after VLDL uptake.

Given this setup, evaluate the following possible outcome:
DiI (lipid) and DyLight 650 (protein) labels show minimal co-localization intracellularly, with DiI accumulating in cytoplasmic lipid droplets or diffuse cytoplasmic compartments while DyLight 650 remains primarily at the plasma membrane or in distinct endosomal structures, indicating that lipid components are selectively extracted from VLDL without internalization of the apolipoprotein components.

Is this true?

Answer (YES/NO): NO